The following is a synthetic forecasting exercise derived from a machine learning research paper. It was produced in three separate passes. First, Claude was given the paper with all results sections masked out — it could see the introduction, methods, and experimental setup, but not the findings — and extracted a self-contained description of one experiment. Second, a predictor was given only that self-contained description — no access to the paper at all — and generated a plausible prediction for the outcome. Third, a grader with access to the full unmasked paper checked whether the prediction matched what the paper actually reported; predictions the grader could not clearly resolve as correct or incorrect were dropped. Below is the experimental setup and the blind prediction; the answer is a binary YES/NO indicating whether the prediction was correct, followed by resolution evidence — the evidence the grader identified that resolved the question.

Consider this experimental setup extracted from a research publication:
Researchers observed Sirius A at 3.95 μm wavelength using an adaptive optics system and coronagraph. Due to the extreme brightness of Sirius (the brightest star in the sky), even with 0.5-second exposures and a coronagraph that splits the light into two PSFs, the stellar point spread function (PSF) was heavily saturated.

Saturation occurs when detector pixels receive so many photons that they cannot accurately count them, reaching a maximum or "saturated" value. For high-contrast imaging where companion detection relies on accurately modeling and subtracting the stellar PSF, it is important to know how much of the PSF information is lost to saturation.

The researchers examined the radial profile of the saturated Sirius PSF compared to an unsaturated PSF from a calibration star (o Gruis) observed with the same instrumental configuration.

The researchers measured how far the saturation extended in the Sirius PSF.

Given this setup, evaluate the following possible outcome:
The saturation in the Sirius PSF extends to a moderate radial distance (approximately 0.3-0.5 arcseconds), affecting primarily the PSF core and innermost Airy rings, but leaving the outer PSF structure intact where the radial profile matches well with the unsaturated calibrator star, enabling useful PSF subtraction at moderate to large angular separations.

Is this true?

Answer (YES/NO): YES